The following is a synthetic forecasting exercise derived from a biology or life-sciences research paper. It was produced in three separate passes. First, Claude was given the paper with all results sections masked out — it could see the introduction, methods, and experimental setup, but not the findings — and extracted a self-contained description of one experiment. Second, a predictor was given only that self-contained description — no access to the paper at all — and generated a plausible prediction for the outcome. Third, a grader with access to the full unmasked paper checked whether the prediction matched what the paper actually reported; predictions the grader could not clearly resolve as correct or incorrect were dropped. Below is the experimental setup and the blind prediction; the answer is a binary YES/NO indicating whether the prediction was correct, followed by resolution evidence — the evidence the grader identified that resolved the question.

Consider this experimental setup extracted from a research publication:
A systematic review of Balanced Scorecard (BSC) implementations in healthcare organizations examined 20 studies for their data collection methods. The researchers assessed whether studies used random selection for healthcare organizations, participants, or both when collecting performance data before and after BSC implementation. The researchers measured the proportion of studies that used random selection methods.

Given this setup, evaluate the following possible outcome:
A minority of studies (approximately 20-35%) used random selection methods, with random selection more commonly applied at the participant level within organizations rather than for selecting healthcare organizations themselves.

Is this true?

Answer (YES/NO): NO